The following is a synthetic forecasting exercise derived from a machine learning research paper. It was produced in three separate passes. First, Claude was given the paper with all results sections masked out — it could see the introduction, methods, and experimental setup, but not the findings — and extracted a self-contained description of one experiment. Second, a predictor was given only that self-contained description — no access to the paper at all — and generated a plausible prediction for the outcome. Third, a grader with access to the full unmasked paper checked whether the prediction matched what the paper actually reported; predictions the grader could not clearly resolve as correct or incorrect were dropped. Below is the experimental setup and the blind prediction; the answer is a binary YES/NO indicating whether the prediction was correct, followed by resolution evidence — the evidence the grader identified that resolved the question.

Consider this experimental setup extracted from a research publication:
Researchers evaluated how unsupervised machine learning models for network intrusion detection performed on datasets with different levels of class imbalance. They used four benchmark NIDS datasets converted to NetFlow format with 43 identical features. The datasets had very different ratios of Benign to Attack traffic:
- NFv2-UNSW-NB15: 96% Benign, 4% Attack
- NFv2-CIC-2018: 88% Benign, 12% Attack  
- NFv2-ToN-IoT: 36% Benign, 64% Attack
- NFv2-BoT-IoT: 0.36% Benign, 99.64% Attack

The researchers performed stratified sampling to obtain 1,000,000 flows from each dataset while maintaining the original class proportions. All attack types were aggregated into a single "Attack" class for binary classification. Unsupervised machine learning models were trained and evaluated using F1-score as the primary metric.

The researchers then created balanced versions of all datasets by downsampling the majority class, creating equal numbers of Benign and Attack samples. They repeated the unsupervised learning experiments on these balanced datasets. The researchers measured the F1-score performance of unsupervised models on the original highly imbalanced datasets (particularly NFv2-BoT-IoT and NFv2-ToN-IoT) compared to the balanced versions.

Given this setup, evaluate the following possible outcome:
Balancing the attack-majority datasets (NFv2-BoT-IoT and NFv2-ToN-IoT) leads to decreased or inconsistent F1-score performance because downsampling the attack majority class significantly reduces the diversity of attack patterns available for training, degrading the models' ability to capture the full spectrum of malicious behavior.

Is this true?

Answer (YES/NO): NO